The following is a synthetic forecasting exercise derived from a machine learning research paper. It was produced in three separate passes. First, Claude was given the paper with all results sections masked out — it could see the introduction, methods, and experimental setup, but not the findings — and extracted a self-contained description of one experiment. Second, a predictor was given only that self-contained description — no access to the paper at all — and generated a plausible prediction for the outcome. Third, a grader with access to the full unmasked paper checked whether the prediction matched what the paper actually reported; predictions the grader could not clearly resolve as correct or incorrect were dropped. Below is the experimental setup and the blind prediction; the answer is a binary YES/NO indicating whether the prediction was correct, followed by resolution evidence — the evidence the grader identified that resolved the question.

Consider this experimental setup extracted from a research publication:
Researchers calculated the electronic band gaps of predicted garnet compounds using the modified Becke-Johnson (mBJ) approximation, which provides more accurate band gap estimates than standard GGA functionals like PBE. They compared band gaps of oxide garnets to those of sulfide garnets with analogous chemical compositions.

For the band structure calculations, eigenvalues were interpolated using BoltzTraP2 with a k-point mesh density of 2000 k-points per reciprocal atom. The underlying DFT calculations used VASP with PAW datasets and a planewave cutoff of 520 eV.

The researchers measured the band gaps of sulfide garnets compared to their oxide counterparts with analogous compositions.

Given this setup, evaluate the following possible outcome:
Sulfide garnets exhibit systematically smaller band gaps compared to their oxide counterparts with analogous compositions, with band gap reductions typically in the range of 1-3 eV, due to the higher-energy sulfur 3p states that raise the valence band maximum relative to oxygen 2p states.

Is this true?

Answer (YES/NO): NO